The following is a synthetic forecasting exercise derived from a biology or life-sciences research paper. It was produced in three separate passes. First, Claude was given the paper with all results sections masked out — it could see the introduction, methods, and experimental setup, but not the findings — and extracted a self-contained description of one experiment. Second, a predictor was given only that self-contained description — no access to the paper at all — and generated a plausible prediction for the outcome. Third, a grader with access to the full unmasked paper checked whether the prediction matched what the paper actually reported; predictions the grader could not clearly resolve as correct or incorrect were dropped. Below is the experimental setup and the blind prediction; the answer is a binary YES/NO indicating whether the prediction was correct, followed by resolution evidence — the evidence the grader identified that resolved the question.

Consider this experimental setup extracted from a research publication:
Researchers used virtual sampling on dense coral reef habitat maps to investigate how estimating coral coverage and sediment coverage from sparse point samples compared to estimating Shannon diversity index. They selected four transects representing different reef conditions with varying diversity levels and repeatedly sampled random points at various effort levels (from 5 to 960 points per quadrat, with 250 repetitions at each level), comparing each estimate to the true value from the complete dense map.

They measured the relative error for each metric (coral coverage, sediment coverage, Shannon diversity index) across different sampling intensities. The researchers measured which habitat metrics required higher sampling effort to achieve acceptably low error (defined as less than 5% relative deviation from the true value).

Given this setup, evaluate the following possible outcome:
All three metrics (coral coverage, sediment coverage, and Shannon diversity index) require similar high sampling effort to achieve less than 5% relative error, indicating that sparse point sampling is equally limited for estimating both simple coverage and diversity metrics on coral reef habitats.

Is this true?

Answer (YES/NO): NO